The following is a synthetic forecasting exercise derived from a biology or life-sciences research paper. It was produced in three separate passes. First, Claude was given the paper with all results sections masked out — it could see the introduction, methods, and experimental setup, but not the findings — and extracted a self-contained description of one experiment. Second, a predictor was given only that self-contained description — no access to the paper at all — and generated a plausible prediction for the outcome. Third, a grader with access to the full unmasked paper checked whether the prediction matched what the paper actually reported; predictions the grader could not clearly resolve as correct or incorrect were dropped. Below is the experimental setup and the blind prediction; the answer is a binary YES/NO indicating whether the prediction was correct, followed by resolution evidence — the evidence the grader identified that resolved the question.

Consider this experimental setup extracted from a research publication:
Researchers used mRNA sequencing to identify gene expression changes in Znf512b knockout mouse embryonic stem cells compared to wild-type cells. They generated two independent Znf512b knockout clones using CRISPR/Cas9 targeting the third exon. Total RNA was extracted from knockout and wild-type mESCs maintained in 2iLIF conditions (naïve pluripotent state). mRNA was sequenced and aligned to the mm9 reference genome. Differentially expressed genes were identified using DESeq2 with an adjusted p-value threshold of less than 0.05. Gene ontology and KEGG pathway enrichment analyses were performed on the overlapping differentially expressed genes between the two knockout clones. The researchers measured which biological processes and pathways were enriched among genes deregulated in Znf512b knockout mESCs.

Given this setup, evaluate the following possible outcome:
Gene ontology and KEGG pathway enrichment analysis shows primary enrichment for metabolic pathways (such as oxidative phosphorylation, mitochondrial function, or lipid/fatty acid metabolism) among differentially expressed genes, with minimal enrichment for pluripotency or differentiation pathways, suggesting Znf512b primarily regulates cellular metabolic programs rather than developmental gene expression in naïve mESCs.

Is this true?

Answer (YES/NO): NO